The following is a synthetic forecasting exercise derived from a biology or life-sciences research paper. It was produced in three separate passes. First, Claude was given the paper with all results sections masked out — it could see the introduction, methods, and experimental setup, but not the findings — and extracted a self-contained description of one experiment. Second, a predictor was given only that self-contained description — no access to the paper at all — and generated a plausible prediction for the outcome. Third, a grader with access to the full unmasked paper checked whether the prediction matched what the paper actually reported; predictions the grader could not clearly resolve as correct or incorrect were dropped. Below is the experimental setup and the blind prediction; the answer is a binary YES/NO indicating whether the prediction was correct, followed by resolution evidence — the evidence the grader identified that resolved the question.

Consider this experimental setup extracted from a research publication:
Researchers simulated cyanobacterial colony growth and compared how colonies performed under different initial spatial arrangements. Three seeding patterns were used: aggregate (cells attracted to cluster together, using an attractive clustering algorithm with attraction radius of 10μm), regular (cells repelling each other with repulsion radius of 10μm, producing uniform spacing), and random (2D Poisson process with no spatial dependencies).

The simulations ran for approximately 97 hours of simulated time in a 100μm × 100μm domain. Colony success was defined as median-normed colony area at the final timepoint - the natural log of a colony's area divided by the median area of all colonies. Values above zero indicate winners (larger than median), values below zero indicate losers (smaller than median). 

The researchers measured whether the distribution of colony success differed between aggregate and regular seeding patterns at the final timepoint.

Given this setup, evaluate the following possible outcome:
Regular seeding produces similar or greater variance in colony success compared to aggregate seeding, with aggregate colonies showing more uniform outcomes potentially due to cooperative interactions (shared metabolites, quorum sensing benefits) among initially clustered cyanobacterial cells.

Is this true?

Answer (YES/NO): NO